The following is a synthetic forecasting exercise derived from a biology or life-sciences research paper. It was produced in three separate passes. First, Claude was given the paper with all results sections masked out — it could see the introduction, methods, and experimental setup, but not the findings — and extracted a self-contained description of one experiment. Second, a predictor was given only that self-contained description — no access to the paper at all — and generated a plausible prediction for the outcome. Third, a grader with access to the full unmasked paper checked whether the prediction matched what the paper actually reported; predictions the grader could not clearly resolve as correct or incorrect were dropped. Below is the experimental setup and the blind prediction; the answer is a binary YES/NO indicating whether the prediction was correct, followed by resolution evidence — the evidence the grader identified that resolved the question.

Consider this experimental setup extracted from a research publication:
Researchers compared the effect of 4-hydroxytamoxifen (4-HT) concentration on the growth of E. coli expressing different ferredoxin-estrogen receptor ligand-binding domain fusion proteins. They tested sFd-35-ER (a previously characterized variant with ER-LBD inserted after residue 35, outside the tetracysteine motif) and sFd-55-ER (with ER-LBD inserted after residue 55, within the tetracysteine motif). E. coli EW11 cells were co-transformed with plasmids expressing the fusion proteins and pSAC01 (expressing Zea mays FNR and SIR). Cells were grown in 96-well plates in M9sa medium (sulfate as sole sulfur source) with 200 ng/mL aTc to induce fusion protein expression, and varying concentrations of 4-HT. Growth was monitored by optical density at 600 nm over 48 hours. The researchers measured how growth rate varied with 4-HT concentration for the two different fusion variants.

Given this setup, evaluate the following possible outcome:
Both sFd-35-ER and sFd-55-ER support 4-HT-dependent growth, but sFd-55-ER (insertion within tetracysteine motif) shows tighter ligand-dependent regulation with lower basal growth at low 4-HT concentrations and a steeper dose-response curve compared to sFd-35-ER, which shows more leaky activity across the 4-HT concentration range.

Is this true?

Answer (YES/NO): NO